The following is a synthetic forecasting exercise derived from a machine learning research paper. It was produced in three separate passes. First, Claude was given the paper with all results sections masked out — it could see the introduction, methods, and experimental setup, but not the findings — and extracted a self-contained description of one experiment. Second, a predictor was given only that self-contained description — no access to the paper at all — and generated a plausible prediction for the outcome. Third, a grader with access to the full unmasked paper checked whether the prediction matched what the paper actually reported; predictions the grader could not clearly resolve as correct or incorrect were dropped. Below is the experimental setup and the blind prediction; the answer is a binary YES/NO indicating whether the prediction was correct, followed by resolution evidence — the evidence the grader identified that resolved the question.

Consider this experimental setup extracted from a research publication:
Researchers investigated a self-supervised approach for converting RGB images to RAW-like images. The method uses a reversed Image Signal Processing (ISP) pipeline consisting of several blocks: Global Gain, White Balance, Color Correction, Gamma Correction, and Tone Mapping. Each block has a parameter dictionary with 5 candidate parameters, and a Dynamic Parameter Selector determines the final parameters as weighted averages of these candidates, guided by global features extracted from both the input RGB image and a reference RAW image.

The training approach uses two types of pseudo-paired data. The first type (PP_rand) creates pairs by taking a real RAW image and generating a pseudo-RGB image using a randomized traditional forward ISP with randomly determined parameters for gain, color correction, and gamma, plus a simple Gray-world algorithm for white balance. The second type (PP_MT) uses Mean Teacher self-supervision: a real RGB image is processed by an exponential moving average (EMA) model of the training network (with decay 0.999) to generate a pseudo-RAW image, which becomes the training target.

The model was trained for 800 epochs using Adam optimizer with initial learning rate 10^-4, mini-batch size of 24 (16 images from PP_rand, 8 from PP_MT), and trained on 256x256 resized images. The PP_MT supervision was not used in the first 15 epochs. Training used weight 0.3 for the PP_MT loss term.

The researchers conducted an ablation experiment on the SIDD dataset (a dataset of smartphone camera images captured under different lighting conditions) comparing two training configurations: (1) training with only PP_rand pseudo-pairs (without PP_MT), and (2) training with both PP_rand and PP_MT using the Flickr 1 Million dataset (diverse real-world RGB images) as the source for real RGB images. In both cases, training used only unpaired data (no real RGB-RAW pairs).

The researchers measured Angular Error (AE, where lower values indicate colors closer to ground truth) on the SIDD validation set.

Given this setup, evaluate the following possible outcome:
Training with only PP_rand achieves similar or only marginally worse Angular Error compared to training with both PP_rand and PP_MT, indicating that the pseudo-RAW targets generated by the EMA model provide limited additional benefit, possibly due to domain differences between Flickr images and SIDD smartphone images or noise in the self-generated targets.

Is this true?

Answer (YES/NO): NO